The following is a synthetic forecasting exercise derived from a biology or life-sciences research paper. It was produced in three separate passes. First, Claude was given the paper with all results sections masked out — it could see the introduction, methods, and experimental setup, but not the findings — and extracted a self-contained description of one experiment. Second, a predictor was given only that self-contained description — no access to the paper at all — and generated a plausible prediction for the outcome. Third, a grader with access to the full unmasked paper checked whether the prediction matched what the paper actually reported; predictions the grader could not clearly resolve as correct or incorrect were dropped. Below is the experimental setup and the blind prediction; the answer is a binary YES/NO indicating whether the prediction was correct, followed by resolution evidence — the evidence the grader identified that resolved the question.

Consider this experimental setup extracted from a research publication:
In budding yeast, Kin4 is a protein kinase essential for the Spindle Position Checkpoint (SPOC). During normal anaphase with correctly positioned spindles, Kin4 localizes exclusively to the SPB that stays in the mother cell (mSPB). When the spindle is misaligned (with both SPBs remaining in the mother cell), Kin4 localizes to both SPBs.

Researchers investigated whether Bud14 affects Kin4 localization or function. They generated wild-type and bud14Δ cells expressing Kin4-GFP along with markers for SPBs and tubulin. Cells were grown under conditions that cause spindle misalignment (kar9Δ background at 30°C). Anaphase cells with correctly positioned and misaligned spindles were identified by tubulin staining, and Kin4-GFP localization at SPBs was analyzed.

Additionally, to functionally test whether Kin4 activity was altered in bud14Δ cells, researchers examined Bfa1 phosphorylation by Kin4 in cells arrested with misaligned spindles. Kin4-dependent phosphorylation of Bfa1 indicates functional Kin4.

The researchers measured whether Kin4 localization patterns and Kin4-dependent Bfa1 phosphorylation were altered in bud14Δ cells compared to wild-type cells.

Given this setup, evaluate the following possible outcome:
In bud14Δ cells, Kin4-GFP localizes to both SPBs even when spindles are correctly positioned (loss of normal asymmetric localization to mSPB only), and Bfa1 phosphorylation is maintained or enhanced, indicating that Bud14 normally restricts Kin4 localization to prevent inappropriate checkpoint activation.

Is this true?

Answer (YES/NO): NO